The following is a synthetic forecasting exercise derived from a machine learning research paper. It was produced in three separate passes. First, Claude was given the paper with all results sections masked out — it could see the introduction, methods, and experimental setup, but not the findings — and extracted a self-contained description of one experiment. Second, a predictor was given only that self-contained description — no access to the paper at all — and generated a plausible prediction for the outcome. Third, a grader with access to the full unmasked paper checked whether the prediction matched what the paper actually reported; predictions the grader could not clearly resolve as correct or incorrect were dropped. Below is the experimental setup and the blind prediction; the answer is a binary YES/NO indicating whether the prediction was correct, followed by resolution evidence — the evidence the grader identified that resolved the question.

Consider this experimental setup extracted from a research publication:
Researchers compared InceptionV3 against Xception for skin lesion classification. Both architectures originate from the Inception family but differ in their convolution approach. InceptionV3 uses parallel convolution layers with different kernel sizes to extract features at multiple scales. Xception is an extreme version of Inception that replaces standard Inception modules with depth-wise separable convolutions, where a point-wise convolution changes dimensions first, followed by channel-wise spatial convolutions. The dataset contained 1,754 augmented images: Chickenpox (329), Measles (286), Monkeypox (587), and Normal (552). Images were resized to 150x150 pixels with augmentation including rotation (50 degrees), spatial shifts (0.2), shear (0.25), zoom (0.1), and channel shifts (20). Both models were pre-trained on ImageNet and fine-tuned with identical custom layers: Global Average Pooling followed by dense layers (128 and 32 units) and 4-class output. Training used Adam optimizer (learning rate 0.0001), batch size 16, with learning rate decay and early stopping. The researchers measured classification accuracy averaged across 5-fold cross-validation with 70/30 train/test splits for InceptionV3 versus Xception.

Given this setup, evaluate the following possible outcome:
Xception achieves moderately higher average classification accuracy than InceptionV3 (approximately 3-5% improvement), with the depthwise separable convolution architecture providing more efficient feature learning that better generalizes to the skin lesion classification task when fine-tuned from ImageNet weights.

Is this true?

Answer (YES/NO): NO